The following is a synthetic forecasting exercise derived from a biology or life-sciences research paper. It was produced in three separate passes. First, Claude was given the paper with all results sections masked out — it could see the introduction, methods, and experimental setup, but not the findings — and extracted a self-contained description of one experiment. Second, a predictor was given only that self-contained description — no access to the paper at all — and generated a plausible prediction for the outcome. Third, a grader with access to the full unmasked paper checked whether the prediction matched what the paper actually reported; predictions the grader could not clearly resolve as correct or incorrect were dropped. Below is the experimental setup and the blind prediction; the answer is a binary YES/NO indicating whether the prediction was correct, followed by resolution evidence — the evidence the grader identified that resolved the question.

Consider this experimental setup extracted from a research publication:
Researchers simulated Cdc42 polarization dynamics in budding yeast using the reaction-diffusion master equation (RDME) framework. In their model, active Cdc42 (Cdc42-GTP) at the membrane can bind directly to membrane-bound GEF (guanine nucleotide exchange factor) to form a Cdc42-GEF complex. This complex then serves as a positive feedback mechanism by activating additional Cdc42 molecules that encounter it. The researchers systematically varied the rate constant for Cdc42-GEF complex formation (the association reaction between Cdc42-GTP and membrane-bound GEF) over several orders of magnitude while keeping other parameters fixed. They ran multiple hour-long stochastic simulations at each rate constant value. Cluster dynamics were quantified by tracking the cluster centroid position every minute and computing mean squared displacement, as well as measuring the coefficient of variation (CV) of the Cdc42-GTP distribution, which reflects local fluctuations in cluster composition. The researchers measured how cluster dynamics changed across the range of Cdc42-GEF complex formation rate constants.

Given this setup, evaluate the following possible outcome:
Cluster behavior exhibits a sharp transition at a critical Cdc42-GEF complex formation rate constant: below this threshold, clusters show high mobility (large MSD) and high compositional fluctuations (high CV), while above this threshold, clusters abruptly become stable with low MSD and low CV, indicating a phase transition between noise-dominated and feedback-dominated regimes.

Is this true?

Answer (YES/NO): NO